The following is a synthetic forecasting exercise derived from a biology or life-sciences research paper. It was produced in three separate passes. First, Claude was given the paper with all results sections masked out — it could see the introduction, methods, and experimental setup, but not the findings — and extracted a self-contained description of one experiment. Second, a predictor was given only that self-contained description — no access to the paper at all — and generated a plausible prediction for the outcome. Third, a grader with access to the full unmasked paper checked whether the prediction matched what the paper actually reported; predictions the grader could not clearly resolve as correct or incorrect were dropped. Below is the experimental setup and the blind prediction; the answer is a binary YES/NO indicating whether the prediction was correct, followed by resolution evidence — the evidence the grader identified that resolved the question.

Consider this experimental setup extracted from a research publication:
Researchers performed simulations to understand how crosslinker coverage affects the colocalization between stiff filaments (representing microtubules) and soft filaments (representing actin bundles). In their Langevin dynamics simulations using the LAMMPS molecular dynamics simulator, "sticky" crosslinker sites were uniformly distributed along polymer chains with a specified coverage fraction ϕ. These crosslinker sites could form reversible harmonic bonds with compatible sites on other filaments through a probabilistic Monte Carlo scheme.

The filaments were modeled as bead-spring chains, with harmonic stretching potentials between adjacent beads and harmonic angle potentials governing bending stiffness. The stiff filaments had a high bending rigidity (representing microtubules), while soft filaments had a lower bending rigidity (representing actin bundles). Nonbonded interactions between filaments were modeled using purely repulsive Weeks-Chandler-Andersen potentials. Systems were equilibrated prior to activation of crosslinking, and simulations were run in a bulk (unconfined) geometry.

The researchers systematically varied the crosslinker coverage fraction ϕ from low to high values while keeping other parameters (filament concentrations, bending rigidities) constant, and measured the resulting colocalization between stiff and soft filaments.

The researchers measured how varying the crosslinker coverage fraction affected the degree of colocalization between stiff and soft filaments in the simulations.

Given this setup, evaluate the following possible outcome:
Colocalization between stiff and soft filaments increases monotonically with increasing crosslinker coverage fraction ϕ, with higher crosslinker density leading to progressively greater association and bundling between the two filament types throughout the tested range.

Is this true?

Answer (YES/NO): YES